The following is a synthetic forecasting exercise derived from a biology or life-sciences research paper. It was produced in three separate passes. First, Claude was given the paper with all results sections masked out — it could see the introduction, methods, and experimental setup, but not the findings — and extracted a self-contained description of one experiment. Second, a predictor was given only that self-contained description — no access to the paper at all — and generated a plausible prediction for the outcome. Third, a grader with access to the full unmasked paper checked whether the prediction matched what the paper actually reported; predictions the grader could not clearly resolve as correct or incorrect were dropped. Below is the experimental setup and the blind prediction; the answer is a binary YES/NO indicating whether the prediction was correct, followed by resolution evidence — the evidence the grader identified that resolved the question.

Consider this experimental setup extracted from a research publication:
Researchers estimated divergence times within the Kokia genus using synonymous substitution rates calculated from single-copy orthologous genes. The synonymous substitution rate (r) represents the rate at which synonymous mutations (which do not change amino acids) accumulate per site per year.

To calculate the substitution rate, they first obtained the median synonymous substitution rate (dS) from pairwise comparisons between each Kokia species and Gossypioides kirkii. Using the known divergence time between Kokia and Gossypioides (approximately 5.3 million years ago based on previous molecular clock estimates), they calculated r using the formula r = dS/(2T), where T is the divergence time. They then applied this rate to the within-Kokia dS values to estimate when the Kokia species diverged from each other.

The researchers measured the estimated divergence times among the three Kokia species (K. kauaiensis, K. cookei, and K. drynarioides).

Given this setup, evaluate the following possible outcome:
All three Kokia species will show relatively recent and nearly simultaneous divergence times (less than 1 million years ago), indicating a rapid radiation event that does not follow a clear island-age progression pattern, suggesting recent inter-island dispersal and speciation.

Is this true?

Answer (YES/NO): NO